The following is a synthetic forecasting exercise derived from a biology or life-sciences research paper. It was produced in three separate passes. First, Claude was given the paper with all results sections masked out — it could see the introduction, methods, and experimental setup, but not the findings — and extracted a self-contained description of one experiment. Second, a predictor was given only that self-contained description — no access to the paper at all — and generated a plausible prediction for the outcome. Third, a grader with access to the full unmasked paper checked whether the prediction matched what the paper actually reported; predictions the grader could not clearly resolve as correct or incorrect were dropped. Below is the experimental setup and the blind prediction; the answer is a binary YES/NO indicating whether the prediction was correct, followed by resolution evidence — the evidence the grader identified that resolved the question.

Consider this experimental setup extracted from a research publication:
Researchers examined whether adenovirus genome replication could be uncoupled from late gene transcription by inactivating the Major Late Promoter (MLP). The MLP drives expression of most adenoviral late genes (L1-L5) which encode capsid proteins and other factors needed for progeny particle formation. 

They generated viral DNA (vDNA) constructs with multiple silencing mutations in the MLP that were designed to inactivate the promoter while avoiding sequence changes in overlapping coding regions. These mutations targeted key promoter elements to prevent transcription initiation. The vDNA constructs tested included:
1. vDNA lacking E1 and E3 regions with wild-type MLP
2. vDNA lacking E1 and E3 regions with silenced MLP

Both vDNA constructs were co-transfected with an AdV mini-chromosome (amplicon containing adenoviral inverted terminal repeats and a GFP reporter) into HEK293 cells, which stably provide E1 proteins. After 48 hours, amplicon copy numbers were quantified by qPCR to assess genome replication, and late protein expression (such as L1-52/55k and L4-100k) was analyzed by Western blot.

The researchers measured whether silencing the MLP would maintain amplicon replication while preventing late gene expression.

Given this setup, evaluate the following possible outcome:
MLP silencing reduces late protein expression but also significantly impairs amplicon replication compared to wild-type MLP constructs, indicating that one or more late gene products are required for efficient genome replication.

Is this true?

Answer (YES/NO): NO